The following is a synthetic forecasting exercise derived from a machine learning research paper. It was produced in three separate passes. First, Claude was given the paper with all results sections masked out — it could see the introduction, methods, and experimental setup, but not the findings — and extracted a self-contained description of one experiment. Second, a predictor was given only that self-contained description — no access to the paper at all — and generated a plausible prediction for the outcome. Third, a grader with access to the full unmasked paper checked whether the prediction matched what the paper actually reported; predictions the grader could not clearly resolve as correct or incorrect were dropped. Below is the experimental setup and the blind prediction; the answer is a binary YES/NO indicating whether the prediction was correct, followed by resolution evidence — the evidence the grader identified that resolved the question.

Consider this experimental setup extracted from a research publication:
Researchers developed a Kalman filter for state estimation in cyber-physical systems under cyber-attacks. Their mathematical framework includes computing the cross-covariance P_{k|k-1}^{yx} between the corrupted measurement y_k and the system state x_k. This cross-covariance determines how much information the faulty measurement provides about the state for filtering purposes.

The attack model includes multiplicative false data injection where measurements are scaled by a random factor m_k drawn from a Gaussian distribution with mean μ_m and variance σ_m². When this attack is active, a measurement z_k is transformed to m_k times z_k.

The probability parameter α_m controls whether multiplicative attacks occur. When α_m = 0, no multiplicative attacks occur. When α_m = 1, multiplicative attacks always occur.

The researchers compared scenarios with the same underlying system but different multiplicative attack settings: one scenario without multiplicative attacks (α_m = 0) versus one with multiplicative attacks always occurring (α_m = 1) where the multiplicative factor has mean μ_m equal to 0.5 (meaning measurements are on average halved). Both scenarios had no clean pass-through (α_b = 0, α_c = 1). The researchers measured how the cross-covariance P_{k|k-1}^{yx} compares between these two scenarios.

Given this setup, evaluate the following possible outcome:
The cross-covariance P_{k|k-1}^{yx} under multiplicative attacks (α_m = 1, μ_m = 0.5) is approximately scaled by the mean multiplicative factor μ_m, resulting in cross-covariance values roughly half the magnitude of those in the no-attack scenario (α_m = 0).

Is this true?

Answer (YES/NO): YES